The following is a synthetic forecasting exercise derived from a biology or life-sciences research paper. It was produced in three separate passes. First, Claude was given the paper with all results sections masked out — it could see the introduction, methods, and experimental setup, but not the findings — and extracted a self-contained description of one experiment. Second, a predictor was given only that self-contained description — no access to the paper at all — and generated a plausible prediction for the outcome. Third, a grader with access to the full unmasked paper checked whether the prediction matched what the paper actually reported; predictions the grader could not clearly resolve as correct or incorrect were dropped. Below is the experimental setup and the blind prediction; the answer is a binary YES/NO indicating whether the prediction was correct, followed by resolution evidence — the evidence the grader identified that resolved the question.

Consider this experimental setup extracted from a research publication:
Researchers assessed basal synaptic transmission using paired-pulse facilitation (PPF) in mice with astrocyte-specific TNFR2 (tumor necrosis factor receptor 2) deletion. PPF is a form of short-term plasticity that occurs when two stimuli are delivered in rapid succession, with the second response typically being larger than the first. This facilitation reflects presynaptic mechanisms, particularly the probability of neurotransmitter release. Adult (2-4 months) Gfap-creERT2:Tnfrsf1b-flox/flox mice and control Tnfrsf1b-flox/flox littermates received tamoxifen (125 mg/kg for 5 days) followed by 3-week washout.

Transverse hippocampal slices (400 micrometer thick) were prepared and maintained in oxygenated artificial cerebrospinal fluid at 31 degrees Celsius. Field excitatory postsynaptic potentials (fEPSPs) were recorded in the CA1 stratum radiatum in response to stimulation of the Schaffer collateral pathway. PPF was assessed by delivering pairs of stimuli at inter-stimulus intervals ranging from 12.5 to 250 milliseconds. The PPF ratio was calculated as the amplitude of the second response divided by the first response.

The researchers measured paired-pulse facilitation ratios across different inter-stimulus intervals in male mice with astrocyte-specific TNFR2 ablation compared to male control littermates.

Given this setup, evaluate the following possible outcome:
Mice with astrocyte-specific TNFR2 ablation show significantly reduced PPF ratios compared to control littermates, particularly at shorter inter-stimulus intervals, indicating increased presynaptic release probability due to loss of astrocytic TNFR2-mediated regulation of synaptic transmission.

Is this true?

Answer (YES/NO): NO